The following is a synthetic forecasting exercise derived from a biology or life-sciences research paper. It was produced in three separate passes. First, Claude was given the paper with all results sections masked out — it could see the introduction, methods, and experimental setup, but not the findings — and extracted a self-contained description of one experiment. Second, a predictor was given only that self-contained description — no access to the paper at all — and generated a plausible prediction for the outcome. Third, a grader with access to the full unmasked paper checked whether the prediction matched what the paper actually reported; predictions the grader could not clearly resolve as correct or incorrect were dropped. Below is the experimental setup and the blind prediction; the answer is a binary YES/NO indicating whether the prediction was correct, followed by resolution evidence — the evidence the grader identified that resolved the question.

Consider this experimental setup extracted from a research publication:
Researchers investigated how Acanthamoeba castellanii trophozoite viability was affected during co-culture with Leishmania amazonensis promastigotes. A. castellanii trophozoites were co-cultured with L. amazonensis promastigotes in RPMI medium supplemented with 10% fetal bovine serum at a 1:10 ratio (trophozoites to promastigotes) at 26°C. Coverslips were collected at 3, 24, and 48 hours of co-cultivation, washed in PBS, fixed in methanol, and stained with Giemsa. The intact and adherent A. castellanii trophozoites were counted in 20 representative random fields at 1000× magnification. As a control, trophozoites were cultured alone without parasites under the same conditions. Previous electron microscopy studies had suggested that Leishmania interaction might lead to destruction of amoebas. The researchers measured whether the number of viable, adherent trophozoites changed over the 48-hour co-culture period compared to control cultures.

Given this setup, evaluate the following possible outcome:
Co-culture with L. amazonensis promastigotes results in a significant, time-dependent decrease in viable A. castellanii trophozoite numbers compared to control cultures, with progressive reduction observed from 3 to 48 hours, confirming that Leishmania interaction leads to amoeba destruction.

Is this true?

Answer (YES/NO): NO